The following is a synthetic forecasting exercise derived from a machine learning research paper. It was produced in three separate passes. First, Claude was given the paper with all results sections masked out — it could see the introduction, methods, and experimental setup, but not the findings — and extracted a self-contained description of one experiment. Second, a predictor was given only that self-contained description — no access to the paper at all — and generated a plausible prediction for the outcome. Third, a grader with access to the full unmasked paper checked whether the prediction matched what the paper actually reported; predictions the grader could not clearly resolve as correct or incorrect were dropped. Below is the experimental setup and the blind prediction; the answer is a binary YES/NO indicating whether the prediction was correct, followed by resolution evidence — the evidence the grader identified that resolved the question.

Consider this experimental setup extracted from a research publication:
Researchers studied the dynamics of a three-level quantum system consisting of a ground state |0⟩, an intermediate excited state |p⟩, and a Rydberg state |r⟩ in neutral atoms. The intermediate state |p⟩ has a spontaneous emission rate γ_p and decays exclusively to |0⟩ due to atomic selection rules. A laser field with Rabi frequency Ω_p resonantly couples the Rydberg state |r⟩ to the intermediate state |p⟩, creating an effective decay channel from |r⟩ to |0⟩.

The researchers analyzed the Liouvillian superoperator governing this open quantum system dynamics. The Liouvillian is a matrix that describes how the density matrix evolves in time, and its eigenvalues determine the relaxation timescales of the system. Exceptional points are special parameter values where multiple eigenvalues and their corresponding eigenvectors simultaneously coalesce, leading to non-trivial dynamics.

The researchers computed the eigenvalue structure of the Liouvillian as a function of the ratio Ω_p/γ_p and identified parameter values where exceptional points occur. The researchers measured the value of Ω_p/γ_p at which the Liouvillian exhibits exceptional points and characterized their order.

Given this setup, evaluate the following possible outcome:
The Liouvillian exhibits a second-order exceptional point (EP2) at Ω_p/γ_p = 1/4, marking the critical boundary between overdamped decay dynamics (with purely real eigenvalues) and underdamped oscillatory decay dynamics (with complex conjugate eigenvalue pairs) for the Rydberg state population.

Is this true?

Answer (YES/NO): NO